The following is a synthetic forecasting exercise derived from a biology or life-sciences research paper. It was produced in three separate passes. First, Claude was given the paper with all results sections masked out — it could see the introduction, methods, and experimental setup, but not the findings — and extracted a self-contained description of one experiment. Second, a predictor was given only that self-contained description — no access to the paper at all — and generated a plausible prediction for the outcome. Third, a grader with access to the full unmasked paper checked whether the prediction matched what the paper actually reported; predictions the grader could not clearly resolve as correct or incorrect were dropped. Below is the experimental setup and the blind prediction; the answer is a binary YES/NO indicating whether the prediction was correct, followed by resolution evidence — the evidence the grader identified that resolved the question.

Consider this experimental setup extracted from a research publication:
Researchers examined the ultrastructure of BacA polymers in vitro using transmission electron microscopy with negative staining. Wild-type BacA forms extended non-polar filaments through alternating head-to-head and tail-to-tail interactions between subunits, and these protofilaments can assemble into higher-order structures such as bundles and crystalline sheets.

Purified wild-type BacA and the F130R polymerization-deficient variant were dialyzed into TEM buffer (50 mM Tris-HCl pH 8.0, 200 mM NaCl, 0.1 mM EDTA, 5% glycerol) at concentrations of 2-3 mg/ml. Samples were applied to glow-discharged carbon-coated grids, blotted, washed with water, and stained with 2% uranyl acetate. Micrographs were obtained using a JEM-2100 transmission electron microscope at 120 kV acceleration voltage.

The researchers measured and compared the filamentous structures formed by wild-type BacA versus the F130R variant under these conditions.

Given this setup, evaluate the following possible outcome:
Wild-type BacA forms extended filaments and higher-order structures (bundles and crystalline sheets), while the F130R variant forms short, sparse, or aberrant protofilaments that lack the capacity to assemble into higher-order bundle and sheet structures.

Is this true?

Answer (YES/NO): NO